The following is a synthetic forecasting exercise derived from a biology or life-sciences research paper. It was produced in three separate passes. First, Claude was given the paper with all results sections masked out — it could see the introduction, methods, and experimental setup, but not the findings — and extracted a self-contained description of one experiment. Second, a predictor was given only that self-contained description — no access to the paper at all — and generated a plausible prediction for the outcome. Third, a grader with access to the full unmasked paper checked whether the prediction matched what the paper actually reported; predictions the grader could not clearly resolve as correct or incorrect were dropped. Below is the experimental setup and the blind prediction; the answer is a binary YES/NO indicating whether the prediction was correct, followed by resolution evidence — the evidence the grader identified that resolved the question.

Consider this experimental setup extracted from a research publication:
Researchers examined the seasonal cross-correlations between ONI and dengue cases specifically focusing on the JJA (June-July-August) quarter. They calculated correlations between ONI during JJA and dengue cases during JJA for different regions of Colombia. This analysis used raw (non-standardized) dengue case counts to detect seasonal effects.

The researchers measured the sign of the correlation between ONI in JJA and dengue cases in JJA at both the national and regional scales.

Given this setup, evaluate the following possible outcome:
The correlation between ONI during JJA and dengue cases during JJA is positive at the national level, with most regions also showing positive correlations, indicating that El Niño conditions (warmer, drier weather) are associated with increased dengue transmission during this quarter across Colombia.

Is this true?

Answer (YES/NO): NO